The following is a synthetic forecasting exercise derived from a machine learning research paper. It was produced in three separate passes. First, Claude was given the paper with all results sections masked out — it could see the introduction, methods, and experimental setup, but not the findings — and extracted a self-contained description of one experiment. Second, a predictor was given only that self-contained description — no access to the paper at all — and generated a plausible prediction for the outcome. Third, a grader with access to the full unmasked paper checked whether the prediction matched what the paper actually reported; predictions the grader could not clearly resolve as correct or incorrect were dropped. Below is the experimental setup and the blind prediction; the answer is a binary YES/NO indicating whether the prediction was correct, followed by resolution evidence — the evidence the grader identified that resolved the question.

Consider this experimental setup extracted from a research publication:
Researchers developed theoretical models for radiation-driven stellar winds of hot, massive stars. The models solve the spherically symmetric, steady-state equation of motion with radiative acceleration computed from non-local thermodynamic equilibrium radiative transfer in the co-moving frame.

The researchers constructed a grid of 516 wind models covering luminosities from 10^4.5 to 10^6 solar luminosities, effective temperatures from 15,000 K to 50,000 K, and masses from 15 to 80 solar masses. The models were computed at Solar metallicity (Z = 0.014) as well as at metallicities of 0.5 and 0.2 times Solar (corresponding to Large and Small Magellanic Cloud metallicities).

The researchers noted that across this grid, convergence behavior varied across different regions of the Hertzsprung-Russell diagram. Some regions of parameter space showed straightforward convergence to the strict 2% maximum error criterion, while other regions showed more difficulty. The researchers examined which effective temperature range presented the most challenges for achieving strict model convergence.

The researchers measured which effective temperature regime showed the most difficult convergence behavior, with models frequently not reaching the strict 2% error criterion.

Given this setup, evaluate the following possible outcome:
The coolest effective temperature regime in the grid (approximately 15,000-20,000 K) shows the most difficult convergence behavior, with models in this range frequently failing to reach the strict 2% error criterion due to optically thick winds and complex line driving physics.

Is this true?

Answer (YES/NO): NO